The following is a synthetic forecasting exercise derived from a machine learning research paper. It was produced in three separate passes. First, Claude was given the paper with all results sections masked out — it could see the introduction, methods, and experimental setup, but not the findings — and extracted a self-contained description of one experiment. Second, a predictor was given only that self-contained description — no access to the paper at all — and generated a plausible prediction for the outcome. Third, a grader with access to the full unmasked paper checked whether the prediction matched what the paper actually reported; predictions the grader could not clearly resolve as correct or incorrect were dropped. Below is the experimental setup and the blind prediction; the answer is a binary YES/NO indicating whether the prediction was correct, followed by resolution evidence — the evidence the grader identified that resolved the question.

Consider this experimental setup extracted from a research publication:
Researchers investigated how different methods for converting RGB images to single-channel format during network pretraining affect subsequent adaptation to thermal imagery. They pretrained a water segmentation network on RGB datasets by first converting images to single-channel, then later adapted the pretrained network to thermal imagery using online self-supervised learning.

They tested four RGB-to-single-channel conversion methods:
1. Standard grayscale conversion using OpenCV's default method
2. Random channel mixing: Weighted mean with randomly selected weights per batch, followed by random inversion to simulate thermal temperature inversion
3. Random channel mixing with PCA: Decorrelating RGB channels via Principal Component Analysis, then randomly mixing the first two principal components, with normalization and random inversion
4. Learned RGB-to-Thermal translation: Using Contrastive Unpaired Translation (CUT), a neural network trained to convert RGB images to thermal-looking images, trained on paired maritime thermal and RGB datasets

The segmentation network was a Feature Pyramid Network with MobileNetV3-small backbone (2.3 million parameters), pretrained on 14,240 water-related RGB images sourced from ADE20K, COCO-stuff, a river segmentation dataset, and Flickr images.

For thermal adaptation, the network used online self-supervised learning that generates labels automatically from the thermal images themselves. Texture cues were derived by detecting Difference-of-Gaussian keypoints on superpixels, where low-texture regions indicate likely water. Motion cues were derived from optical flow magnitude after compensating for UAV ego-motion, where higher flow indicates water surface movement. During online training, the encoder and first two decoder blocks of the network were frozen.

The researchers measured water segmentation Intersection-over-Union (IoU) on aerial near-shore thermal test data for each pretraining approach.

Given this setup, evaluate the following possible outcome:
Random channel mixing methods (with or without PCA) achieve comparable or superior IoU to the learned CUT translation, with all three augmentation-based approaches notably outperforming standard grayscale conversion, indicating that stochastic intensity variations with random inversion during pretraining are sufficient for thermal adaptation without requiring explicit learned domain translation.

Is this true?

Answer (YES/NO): NO